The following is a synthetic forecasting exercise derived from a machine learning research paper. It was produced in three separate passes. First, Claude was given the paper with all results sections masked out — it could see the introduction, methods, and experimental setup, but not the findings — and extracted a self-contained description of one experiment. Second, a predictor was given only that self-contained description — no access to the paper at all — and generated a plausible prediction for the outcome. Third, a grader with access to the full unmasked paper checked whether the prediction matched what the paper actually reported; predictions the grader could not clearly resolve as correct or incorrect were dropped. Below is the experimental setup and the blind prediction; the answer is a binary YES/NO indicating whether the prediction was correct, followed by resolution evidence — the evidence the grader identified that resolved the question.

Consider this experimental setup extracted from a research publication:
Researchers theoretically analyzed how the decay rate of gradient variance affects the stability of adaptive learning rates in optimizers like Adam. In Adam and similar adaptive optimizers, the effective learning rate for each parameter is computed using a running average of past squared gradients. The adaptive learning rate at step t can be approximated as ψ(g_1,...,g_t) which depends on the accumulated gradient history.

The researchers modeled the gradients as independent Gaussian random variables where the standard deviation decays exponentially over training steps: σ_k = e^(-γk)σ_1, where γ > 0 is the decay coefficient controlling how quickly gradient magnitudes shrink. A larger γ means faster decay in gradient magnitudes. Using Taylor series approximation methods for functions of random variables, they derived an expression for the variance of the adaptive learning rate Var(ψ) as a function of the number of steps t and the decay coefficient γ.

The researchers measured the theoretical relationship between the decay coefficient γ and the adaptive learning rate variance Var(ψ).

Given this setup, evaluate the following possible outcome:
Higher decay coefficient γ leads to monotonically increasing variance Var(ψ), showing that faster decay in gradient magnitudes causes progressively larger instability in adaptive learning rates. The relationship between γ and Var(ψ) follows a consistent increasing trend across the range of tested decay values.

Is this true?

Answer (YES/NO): YES